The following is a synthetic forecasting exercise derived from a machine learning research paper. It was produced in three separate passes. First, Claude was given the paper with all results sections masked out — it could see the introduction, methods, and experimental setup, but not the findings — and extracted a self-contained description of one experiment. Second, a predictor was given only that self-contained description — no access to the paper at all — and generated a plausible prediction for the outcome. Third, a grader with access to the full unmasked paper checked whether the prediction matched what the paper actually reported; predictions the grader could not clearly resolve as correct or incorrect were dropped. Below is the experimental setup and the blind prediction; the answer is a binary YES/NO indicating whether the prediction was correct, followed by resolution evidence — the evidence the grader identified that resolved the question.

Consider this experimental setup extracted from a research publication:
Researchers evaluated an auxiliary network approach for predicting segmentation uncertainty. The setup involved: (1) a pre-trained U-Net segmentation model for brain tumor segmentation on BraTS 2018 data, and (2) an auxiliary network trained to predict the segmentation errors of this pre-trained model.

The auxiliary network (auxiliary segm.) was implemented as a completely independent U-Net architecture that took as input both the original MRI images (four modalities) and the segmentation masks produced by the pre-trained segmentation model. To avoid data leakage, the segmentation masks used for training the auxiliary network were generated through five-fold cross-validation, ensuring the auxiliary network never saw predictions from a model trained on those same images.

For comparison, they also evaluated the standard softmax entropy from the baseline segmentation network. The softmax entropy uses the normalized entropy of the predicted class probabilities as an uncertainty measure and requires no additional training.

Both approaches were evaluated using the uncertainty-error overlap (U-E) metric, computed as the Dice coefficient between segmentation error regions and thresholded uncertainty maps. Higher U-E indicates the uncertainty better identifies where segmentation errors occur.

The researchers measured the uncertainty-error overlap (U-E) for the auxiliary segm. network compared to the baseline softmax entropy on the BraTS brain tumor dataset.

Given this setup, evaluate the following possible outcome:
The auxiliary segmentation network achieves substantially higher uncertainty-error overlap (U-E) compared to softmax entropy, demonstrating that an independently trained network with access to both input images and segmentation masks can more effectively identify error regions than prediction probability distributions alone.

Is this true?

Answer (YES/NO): NO